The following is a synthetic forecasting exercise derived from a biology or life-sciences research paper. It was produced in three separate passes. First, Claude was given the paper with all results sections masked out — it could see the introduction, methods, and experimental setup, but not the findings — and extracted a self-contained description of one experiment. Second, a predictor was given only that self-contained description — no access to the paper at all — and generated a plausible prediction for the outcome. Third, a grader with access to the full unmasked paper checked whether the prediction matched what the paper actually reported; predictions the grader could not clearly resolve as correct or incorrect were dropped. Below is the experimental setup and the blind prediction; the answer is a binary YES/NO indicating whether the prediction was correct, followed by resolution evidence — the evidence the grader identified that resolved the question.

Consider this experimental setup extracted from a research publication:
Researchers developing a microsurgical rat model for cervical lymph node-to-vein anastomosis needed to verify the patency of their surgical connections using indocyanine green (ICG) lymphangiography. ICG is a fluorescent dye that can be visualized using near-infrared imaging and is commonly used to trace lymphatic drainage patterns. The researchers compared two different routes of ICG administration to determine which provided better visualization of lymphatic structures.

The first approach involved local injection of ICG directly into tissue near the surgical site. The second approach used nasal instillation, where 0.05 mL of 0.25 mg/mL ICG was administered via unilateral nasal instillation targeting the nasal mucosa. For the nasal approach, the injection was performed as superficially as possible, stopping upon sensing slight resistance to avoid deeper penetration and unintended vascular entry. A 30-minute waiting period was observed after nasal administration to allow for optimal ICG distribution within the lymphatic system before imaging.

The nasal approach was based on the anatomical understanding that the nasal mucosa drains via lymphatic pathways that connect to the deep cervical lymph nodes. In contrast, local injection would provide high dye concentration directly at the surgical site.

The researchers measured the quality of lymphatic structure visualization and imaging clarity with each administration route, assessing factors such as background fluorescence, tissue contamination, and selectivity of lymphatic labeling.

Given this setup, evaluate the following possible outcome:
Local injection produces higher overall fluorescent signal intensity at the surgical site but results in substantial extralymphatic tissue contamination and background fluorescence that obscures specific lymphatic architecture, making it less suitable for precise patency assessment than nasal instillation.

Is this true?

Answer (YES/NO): NO